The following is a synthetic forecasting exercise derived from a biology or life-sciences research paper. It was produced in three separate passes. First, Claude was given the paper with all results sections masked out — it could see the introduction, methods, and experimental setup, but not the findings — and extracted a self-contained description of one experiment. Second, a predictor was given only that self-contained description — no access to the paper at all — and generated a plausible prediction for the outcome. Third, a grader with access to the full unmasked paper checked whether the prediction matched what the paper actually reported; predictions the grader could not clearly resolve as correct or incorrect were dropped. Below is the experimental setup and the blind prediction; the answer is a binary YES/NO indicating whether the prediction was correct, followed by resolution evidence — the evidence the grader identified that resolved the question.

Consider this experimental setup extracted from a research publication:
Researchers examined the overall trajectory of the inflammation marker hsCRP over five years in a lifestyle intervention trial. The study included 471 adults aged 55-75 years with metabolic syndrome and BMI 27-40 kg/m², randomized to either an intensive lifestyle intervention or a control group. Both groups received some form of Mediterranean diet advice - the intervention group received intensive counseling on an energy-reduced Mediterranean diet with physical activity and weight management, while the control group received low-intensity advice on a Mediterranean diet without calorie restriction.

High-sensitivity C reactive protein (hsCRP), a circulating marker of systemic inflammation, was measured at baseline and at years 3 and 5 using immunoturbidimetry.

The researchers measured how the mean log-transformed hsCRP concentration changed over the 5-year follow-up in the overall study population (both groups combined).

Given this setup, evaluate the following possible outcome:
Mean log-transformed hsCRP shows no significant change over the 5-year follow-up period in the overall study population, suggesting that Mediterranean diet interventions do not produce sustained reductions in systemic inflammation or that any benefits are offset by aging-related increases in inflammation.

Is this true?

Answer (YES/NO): NO